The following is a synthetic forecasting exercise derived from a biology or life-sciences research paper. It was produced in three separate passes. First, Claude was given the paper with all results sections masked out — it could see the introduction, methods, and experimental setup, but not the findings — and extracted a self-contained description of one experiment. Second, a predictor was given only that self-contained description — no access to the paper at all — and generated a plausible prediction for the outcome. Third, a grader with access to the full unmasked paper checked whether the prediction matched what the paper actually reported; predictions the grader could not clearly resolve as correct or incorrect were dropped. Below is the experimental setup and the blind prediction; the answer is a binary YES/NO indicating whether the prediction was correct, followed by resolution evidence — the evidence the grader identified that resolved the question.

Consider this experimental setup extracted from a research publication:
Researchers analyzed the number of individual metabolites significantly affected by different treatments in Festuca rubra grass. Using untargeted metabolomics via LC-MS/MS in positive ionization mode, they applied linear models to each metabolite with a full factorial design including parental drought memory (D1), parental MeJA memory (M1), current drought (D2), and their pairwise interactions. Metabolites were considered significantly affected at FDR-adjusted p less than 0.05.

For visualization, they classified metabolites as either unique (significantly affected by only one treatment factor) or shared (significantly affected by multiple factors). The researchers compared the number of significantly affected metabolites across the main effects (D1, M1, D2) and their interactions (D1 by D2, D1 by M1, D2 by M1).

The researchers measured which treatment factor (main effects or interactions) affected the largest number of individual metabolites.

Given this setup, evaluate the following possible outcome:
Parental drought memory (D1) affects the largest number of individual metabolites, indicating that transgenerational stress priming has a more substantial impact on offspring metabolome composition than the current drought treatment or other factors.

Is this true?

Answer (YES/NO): NO